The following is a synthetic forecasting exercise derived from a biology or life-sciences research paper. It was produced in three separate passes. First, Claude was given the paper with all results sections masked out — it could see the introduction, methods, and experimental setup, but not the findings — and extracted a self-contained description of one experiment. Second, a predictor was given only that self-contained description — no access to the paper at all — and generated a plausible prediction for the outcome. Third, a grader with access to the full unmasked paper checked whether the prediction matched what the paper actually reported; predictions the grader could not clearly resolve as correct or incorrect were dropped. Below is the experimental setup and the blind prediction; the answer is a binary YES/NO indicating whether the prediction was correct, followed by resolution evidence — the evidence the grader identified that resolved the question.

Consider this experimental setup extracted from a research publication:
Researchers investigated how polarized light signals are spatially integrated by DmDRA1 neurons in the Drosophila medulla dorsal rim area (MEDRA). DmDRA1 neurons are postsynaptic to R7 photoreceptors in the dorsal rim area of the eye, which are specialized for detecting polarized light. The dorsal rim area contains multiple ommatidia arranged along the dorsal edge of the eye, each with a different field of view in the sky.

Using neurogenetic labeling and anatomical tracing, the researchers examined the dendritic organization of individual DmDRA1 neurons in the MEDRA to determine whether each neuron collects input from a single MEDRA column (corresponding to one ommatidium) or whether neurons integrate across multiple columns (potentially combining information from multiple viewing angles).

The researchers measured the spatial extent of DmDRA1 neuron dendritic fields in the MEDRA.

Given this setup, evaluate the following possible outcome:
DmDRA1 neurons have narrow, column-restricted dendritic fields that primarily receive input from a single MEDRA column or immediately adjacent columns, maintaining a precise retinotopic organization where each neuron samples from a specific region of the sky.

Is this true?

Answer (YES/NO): NO